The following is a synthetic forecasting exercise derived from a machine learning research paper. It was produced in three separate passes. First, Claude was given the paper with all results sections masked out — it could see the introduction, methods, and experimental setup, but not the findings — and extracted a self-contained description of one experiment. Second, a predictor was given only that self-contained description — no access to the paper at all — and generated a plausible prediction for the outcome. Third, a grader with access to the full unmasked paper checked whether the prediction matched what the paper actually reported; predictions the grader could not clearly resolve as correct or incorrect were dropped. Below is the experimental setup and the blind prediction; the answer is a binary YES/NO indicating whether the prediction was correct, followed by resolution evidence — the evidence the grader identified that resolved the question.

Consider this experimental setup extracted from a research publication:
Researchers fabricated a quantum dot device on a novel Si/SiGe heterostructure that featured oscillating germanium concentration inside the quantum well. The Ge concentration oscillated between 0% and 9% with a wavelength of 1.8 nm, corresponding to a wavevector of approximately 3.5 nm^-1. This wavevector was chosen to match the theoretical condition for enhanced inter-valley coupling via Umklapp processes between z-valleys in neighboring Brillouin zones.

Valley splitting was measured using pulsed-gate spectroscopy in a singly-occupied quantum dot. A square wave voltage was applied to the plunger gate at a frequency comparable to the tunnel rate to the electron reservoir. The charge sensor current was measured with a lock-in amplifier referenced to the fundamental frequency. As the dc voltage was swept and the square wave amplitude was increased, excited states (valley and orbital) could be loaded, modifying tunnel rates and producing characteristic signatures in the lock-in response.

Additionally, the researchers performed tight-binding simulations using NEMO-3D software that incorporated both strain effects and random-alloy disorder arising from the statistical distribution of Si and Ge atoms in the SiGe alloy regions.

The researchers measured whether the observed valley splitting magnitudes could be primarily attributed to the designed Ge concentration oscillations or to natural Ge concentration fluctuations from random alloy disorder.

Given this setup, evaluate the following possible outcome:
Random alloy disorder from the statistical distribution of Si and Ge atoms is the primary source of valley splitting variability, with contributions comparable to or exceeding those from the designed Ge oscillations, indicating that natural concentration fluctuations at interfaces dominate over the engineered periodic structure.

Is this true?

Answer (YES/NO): YES